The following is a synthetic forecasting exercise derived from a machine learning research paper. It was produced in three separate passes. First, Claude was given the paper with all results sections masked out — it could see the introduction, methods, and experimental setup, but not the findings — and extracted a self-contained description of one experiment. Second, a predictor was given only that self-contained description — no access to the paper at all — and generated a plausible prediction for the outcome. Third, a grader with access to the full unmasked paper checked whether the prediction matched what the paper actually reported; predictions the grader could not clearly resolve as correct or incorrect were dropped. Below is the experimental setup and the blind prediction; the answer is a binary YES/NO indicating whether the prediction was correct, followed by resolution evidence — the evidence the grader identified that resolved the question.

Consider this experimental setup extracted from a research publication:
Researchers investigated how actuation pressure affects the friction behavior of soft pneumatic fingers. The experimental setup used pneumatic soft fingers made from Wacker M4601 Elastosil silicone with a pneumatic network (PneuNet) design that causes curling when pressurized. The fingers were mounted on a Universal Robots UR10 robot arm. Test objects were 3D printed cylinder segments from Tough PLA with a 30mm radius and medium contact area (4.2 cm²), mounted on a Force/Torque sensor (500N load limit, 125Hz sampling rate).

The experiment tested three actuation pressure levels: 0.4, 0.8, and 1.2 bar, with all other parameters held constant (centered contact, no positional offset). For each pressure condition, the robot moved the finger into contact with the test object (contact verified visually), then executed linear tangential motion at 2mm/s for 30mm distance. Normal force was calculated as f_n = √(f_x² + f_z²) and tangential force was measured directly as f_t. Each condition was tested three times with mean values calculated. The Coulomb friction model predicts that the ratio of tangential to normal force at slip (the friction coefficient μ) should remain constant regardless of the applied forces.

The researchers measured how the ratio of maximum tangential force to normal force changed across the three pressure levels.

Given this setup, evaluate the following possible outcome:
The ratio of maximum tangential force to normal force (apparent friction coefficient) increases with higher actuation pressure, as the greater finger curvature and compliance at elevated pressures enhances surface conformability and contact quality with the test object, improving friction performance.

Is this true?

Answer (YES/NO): NO